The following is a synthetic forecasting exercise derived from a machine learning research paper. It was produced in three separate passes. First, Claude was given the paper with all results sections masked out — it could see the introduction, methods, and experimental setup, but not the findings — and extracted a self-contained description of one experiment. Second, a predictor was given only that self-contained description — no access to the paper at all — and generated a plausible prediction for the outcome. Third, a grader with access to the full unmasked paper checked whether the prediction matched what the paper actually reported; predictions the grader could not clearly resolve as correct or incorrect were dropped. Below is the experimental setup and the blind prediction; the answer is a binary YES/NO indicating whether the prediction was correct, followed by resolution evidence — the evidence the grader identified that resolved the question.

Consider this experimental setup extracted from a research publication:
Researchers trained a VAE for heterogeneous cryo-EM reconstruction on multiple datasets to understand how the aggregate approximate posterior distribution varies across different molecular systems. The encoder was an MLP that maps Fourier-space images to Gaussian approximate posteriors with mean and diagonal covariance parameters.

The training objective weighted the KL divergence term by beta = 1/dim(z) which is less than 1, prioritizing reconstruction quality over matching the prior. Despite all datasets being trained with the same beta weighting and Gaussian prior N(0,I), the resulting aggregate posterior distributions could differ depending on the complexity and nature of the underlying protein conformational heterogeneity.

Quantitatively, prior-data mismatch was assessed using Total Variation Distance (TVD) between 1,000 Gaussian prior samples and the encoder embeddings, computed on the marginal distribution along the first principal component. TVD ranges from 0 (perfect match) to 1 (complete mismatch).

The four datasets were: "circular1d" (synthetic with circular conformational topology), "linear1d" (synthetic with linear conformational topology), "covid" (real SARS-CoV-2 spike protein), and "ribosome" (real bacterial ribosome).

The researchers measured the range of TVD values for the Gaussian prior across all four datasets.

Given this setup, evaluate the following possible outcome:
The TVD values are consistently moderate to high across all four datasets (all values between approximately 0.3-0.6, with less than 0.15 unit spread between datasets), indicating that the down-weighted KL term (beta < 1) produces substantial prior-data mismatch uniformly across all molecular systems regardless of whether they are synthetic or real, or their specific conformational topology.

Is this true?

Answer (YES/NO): NO